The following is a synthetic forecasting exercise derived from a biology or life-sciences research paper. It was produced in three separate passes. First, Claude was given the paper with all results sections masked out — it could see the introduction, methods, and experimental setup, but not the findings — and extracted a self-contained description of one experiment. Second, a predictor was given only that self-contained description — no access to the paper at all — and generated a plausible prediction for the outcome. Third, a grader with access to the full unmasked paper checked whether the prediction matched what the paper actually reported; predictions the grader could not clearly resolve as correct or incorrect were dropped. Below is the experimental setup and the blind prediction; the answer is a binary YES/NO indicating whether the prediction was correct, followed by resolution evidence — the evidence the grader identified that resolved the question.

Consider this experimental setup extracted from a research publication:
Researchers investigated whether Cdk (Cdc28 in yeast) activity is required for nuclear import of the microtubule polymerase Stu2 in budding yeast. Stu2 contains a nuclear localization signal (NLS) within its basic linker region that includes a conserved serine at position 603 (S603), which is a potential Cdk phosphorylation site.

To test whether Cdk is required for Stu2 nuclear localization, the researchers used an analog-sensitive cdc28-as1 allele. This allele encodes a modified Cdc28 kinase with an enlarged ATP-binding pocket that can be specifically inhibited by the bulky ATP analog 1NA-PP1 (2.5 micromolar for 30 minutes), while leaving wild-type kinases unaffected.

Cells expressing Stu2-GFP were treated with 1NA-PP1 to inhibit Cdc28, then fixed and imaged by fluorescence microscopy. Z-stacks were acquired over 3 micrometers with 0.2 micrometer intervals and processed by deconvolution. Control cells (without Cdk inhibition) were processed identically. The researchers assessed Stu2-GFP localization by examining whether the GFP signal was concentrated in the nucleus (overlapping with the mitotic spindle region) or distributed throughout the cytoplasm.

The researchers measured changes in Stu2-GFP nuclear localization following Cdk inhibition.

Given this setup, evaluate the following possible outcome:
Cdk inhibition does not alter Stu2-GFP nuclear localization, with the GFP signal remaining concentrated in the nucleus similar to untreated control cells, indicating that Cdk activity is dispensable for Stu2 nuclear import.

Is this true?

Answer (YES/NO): NO